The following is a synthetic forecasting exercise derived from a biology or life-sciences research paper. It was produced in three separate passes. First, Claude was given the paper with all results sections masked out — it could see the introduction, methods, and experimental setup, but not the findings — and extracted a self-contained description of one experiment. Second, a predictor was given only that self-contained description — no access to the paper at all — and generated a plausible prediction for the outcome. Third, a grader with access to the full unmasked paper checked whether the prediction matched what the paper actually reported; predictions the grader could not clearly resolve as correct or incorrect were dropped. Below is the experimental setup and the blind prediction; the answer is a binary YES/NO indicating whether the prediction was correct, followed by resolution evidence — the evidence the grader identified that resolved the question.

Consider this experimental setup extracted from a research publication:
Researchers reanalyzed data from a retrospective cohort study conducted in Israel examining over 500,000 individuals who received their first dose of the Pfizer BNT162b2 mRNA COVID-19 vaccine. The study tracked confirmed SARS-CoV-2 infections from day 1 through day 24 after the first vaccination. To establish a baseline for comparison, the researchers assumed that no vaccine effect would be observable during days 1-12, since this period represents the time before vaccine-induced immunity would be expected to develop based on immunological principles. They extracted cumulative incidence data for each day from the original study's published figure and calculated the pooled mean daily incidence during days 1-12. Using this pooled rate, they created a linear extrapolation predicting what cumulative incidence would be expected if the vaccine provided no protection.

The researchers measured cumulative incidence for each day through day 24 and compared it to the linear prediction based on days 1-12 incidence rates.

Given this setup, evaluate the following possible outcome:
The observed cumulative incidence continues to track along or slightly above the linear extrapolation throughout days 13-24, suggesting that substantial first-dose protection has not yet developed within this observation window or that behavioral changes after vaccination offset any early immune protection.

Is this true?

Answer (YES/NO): NO